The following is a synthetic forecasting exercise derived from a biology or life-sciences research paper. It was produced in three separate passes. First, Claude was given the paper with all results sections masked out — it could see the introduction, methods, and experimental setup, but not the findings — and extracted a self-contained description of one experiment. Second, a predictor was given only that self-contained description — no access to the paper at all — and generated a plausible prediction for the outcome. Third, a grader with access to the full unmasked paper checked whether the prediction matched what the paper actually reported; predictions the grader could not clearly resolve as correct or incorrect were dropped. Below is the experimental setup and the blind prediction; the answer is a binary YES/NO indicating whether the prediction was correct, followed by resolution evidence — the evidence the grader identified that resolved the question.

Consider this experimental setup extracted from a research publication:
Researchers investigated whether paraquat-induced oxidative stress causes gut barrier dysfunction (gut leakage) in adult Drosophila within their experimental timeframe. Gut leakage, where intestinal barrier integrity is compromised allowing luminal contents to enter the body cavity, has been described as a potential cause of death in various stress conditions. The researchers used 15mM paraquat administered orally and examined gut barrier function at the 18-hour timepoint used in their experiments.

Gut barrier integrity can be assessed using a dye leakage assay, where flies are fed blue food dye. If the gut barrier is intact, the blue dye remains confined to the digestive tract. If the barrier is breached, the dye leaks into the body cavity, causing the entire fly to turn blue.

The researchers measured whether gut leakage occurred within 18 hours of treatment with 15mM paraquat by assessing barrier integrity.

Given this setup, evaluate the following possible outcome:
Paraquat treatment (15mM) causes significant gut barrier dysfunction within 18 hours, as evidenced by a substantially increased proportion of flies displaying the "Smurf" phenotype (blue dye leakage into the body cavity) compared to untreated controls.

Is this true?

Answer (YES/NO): NO